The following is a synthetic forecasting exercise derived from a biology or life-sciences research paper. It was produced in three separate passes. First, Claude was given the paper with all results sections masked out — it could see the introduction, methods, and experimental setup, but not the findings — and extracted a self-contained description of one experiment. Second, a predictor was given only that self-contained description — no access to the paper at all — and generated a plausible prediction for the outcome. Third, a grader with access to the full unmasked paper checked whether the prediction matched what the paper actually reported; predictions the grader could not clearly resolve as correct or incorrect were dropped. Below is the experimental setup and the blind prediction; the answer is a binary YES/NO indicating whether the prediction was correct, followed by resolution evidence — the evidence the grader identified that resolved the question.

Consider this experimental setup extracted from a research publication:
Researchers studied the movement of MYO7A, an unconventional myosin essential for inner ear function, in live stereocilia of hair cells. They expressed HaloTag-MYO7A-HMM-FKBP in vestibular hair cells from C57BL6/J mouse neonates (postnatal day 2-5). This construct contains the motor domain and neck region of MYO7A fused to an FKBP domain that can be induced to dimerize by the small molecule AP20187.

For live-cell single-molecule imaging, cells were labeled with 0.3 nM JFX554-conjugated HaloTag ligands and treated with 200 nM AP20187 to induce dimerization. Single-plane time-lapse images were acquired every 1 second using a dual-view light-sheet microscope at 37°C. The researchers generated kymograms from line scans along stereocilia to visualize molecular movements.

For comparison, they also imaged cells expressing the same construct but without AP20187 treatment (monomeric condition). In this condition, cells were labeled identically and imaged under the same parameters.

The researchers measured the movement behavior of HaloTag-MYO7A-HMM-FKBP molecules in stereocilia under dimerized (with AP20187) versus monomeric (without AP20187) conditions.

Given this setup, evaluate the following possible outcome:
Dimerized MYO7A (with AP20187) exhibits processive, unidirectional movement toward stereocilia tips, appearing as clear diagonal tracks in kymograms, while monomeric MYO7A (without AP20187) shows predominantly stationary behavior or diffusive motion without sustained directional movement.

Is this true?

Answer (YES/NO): YES